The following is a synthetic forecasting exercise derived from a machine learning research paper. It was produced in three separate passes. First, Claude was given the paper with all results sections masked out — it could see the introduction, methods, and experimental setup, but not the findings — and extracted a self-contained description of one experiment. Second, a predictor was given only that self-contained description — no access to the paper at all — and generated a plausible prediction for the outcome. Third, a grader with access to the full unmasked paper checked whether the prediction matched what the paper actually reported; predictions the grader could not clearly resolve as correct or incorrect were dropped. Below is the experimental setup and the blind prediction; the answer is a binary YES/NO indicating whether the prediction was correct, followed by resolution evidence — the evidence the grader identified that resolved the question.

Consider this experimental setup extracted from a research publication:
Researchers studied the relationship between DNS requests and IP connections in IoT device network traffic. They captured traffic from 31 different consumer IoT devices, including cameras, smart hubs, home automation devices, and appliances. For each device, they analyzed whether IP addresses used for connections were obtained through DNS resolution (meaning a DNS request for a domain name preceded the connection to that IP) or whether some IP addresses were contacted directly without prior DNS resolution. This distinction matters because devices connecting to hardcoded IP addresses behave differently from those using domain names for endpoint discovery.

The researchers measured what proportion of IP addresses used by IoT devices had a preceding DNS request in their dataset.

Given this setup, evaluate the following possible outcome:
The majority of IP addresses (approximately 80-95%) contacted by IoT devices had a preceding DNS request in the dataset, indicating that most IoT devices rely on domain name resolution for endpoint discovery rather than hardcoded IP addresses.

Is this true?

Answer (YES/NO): NO